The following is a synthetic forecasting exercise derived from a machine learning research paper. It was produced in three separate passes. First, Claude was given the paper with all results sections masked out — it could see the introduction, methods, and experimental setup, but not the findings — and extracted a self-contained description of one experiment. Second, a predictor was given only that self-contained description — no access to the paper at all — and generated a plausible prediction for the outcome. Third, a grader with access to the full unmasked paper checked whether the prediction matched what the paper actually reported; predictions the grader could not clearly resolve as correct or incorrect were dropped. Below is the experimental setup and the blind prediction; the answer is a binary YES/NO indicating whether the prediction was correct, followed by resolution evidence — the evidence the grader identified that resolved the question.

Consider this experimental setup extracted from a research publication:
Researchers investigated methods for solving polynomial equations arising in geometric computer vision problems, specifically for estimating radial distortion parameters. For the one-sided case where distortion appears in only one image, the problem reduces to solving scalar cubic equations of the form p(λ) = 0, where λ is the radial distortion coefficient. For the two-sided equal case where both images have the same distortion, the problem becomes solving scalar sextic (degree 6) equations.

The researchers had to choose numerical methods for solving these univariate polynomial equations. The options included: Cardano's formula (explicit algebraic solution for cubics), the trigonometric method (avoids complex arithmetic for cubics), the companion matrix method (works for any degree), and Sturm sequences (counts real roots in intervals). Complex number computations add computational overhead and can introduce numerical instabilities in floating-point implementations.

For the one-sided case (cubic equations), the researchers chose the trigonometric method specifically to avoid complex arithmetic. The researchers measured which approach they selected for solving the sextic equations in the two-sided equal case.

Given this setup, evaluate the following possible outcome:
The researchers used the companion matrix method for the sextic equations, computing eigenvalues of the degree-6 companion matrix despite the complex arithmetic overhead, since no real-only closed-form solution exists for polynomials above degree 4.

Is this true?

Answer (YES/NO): NO